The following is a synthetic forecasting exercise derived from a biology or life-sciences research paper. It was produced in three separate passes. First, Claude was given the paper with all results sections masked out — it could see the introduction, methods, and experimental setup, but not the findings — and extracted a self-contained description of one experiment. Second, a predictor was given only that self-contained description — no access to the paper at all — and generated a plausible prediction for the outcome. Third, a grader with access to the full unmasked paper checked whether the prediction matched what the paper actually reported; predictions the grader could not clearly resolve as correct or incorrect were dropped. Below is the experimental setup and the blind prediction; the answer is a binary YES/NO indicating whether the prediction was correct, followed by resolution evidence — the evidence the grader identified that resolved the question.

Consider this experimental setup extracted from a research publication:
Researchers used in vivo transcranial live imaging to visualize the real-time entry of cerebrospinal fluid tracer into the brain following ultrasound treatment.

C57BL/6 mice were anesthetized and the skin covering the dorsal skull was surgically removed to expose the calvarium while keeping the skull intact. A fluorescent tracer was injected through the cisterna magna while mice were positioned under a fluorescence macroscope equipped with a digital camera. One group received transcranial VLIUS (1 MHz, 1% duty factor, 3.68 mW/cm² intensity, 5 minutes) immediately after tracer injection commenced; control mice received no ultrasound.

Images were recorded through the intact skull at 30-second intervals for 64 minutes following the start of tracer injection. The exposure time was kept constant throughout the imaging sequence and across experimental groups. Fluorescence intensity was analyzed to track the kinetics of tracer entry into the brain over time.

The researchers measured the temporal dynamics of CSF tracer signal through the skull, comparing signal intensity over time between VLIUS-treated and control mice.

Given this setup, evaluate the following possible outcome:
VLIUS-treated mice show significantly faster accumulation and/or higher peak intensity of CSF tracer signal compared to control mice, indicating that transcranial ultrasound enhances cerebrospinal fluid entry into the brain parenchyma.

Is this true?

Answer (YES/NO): YES